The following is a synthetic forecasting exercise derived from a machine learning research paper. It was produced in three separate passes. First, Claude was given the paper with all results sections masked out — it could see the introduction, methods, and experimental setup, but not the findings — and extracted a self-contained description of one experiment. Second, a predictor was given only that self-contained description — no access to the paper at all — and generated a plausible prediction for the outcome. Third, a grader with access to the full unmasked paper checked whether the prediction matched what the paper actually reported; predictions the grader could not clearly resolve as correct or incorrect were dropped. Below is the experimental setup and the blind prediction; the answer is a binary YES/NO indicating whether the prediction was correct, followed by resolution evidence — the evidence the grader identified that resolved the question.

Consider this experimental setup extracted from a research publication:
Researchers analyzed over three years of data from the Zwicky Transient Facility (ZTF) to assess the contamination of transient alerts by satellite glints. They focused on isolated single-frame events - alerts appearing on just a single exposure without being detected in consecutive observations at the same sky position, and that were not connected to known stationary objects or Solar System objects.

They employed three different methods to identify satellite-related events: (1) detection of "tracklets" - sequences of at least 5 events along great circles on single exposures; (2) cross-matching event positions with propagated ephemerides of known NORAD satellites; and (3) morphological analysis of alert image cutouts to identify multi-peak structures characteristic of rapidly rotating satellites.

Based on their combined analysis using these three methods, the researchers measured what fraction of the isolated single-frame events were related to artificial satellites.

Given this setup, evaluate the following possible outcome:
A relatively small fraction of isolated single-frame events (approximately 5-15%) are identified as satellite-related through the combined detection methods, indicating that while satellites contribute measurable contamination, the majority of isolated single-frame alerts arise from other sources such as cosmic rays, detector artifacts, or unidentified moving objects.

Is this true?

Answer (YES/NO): NO